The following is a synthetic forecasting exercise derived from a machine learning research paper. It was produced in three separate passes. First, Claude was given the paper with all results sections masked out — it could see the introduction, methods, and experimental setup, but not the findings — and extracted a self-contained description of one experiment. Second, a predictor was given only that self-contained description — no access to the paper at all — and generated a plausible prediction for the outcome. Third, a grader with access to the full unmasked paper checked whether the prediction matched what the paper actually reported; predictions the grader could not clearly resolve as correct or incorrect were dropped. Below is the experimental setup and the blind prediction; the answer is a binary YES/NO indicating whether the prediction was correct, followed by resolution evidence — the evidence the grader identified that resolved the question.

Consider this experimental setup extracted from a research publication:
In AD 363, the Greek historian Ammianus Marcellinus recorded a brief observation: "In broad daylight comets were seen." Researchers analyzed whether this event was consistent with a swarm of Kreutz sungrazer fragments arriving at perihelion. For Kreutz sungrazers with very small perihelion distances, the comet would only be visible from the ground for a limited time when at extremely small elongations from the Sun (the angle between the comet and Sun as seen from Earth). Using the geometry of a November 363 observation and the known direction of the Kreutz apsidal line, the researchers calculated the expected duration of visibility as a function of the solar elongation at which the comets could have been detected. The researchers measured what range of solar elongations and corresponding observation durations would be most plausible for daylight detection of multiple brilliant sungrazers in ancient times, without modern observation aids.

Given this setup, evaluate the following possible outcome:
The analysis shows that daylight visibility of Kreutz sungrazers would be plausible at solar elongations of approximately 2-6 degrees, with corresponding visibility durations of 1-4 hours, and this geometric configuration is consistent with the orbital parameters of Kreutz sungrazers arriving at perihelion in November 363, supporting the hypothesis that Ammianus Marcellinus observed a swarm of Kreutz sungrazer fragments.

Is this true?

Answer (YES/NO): NO